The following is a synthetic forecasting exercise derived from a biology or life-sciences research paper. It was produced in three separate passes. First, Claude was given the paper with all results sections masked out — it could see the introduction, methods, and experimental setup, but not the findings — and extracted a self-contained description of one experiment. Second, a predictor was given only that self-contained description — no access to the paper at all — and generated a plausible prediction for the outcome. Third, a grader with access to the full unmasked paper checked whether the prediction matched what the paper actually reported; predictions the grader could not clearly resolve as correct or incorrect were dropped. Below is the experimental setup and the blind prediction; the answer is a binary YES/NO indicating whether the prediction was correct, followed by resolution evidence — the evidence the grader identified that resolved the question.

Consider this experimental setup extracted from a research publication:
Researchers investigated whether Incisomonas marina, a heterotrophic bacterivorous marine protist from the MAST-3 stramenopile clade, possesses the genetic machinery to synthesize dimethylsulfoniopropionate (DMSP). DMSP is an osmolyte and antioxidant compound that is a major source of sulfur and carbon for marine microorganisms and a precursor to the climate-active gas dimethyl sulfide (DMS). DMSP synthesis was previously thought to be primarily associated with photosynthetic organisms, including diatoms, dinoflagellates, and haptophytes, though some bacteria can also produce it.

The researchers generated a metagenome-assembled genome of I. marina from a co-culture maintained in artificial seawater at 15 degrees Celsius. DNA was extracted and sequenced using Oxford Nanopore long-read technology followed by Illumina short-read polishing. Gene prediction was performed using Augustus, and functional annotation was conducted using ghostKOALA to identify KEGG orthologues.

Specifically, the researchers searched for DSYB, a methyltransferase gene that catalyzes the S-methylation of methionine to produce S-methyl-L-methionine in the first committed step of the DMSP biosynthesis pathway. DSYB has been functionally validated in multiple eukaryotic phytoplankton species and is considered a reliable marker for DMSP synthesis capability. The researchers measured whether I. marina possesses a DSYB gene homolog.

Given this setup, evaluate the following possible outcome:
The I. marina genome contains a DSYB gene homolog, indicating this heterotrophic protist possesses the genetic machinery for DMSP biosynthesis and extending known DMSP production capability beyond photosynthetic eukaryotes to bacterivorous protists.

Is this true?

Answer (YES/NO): YES